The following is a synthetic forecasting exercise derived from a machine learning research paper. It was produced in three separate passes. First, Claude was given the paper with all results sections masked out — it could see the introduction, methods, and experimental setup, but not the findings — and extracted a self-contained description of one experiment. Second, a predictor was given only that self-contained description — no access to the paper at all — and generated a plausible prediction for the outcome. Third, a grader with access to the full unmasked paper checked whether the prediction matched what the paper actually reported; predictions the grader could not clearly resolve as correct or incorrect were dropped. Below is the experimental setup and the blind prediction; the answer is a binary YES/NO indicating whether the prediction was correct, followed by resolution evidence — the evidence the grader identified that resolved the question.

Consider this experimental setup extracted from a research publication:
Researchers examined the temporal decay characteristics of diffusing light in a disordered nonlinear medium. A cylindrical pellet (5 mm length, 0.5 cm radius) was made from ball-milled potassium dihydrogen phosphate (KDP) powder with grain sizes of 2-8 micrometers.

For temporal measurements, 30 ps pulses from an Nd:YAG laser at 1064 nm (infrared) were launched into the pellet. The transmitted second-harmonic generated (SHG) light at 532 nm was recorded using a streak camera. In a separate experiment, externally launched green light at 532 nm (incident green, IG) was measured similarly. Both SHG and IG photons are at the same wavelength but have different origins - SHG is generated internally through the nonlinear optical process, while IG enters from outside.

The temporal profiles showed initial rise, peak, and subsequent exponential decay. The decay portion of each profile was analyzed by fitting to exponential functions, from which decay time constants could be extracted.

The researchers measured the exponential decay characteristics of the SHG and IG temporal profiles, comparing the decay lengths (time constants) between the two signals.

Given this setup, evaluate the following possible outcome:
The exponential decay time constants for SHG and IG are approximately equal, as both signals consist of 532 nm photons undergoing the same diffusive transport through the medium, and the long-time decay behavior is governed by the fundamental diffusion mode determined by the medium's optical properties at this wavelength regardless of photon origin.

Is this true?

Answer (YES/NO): YES